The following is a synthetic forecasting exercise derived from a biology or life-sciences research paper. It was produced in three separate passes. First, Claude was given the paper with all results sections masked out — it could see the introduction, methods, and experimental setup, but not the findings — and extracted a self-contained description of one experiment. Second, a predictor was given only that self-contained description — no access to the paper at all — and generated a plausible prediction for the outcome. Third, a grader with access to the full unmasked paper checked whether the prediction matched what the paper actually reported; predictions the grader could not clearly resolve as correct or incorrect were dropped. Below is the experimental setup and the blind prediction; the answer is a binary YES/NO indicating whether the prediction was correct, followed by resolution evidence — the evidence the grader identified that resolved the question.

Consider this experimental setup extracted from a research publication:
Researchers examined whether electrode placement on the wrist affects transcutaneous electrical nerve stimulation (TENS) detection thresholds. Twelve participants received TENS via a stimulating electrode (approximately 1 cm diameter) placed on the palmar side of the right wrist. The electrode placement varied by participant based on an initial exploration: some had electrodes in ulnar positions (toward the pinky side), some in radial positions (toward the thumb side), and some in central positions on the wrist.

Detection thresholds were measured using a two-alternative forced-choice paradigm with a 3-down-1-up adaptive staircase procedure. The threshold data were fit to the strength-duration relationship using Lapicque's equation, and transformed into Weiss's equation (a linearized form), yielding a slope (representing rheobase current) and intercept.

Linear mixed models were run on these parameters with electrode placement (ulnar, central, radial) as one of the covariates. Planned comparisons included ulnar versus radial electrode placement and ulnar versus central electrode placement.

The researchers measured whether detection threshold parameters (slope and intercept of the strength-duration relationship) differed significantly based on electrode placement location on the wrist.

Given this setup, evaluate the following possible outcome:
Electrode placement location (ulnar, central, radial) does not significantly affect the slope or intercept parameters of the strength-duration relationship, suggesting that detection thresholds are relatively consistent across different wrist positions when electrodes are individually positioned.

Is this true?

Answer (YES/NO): NO